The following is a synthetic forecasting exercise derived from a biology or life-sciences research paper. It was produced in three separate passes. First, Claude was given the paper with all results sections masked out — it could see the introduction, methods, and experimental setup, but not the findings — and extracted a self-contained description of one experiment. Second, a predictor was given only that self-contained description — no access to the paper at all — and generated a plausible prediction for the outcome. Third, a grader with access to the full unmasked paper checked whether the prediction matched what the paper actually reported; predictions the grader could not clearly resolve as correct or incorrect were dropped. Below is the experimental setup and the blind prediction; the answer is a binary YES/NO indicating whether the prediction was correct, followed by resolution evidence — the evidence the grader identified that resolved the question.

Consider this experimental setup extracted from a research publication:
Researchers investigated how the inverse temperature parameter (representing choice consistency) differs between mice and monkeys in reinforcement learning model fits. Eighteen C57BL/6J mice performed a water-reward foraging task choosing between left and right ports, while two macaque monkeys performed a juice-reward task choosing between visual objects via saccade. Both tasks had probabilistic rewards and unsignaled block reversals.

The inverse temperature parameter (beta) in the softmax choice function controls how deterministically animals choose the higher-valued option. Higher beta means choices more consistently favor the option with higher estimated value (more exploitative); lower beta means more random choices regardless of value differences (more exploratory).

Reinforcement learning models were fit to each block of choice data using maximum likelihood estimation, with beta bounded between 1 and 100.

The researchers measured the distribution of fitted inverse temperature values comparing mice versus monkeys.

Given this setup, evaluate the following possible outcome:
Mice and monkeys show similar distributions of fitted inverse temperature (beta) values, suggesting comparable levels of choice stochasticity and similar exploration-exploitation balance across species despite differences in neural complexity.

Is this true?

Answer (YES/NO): NO